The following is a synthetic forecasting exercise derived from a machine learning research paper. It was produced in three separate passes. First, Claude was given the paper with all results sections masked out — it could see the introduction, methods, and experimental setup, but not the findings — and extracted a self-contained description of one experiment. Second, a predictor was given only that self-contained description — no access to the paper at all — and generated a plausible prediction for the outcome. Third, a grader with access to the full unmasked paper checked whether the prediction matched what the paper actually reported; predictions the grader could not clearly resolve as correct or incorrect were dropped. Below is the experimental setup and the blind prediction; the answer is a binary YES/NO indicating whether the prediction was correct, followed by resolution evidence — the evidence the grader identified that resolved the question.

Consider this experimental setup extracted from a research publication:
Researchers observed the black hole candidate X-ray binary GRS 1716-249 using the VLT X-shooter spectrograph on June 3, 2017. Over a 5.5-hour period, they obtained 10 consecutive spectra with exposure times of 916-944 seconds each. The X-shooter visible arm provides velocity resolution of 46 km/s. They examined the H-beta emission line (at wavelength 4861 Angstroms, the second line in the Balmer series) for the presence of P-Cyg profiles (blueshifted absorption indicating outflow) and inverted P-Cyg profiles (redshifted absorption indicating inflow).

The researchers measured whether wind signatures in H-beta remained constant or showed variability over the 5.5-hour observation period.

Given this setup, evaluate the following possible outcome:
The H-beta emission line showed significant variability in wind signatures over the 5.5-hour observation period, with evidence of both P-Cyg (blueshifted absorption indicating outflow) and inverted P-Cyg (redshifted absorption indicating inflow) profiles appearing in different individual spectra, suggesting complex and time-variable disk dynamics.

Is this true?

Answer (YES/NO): YES